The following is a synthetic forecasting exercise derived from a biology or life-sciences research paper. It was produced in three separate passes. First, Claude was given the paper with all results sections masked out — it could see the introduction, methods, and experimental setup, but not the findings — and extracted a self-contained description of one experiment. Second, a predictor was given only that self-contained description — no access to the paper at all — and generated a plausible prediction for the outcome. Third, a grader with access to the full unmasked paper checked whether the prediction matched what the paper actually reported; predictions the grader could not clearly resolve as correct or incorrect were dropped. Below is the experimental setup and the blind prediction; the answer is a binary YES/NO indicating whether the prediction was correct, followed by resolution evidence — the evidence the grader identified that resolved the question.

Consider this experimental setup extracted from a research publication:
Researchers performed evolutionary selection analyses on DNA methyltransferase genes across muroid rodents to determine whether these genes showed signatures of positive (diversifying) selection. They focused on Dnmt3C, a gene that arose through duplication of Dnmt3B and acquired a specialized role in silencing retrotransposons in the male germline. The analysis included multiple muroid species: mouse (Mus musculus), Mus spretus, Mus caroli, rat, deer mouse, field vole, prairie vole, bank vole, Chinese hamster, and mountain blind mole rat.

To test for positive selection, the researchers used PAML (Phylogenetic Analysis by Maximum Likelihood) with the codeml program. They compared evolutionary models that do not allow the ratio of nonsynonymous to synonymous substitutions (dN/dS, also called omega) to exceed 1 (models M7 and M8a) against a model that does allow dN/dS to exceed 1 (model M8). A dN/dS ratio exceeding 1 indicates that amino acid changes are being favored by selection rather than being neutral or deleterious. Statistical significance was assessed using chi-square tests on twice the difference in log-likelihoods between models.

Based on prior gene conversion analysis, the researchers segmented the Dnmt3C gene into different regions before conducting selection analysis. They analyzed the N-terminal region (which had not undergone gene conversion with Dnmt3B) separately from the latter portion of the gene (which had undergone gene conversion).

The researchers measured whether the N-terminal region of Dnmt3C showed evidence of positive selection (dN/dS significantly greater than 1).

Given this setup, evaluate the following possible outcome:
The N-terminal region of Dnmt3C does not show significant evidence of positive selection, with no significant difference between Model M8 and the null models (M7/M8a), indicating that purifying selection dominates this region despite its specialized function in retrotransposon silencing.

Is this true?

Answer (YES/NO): NO